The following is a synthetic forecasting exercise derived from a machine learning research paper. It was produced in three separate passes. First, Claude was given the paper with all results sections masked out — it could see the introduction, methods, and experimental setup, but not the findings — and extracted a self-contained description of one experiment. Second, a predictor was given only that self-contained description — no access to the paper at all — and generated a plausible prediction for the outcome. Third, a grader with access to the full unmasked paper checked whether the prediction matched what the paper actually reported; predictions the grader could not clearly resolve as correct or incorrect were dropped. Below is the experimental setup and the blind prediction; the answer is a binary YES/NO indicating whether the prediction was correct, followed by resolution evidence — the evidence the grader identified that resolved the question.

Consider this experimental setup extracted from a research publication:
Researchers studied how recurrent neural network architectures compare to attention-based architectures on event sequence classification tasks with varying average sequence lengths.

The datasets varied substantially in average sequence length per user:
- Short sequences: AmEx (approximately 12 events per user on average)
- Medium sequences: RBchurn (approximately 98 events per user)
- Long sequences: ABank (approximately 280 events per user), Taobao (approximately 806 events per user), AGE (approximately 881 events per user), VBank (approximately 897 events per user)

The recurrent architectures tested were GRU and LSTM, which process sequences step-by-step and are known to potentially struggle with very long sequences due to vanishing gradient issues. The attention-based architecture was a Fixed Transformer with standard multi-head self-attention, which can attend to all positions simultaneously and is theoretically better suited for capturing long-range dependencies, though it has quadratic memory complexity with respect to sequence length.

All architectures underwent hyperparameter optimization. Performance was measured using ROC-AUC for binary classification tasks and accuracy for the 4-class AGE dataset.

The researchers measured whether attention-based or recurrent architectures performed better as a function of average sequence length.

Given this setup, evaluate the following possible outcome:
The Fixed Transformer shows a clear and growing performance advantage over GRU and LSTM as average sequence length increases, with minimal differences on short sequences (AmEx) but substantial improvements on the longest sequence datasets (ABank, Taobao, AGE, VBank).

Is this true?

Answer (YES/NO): NO